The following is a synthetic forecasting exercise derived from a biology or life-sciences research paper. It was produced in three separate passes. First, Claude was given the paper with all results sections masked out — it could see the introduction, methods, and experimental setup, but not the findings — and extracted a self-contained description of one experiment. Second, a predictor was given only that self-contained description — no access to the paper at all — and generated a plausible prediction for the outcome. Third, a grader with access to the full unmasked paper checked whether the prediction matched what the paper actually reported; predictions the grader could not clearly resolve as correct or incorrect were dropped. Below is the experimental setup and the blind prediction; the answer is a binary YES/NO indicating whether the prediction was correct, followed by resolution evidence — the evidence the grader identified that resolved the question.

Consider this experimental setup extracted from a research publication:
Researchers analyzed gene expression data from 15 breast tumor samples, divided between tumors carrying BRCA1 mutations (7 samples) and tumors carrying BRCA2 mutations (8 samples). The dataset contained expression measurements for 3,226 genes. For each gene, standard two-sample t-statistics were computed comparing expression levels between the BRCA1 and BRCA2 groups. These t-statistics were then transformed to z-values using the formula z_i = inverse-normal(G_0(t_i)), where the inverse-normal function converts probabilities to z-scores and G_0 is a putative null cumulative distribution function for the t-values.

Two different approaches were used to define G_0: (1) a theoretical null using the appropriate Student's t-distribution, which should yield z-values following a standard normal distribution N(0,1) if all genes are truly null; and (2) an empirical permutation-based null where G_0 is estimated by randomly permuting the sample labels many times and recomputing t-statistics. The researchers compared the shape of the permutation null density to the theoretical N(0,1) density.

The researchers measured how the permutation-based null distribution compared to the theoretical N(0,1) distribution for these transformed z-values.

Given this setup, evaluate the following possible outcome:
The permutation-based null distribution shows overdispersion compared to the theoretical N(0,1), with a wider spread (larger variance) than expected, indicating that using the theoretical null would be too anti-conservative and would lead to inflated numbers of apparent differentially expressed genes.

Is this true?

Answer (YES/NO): NO